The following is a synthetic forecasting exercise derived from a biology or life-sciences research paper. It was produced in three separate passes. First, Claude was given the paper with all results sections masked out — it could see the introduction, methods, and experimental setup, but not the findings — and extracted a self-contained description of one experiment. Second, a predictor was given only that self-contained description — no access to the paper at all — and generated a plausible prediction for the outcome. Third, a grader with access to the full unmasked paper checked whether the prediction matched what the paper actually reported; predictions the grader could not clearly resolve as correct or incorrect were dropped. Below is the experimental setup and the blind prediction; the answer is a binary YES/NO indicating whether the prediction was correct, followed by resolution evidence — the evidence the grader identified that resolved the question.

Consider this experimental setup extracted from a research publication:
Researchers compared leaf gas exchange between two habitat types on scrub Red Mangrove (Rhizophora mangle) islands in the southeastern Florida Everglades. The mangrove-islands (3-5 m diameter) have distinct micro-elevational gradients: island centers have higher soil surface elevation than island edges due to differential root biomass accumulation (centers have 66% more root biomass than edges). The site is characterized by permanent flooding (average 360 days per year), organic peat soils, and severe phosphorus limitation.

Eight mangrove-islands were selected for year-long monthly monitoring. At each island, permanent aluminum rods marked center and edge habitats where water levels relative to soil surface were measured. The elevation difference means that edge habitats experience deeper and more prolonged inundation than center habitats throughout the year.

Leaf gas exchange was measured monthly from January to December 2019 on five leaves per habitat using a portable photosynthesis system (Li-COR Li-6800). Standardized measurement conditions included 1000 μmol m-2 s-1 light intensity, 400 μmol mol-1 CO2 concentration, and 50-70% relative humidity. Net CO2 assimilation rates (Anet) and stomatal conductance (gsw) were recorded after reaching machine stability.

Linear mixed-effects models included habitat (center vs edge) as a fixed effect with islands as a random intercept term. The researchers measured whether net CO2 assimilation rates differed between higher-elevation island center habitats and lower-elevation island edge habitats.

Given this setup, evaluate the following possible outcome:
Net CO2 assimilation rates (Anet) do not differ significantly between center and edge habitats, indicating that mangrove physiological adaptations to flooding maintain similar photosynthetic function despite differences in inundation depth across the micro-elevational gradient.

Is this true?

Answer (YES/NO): NO